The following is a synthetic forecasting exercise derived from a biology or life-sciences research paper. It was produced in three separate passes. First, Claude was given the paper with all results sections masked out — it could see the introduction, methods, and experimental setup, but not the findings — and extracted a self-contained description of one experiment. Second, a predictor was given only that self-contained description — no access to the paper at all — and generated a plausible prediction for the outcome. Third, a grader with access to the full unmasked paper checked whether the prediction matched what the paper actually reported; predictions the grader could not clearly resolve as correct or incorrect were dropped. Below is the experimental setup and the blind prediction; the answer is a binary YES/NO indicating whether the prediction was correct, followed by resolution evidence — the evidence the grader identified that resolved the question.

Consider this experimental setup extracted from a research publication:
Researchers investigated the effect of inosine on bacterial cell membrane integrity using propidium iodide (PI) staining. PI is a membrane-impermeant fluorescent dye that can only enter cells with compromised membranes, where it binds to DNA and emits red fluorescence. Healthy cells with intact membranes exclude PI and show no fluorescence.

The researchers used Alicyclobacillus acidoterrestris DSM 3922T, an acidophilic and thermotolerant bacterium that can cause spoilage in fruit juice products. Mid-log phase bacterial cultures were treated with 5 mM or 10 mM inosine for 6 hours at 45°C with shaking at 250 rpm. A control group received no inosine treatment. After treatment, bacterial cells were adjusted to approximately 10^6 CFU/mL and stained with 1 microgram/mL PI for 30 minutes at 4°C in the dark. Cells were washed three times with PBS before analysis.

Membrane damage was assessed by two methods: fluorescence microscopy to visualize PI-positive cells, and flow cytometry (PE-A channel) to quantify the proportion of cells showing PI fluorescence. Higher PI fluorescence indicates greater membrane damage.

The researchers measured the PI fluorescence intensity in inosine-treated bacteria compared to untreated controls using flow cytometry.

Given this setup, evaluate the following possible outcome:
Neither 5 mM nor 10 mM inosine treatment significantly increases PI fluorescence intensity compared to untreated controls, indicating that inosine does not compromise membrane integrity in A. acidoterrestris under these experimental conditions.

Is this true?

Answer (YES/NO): NO